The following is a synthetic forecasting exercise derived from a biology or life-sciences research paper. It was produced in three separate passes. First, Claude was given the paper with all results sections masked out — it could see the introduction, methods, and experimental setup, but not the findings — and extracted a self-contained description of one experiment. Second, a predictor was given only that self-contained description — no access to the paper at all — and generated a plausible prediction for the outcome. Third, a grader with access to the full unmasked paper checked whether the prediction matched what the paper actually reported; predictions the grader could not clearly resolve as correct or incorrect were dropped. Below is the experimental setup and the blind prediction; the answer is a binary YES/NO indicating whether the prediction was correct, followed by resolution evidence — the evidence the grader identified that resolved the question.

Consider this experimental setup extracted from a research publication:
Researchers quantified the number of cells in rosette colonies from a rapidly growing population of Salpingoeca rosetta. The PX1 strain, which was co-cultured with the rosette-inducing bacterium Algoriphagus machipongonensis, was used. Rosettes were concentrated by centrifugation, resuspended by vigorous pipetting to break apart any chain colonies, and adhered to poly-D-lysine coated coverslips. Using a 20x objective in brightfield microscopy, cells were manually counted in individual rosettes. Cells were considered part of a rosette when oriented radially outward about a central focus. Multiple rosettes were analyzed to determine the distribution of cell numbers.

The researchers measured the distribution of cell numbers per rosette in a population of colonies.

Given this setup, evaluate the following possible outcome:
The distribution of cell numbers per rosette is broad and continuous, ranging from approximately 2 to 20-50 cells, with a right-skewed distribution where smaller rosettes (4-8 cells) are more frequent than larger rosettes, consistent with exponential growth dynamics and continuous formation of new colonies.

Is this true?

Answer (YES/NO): NO